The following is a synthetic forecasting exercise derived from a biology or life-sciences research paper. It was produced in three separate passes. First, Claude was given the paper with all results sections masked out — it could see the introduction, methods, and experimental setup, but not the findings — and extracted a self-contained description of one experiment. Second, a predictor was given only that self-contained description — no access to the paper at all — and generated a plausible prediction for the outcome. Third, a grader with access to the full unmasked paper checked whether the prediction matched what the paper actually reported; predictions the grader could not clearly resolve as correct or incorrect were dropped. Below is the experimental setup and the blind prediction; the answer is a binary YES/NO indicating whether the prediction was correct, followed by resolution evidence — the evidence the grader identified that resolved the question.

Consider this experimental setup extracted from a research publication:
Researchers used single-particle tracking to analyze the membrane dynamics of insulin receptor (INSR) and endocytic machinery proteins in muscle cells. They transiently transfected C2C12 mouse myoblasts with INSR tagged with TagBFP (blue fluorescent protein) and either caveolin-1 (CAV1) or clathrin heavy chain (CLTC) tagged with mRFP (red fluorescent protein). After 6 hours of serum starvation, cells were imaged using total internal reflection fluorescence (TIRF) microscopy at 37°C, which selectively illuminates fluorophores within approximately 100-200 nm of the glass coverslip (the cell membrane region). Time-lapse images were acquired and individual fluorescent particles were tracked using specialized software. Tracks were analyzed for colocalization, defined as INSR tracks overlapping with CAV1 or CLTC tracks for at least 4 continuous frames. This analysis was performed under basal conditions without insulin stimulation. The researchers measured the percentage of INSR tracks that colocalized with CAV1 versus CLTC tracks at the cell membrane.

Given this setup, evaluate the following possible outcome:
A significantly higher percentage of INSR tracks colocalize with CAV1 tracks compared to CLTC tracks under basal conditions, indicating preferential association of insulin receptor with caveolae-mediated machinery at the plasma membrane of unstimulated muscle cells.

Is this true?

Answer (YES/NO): YES